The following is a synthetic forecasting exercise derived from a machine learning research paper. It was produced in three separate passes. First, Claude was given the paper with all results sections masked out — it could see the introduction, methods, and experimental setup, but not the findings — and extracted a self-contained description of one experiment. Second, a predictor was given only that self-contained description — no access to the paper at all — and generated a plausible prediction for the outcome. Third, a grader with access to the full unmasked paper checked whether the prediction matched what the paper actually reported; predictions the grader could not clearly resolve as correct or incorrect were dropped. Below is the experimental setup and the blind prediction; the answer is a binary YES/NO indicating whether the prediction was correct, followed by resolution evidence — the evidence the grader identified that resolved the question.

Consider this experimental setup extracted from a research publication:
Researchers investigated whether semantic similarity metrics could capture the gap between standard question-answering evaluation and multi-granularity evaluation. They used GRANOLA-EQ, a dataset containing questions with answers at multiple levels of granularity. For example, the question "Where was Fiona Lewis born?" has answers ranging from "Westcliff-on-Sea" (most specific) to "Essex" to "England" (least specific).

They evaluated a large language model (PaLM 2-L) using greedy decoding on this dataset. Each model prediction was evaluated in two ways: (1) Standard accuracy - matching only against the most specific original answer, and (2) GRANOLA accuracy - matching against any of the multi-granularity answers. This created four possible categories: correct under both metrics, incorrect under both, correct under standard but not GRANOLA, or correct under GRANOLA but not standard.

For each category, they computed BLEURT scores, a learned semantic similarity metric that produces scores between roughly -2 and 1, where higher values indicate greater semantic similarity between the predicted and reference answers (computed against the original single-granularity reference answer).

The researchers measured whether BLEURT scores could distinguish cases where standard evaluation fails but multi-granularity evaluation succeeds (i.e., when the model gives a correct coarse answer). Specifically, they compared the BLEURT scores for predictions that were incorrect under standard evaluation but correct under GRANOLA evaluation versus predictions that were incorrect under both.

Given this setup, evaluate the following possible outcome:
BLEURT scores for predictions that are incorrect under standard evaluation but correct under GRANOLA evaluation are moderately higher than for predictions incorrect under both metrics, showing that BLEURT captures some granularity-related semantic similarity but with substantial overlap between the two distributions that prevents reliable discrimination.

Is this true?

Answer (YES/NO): NO